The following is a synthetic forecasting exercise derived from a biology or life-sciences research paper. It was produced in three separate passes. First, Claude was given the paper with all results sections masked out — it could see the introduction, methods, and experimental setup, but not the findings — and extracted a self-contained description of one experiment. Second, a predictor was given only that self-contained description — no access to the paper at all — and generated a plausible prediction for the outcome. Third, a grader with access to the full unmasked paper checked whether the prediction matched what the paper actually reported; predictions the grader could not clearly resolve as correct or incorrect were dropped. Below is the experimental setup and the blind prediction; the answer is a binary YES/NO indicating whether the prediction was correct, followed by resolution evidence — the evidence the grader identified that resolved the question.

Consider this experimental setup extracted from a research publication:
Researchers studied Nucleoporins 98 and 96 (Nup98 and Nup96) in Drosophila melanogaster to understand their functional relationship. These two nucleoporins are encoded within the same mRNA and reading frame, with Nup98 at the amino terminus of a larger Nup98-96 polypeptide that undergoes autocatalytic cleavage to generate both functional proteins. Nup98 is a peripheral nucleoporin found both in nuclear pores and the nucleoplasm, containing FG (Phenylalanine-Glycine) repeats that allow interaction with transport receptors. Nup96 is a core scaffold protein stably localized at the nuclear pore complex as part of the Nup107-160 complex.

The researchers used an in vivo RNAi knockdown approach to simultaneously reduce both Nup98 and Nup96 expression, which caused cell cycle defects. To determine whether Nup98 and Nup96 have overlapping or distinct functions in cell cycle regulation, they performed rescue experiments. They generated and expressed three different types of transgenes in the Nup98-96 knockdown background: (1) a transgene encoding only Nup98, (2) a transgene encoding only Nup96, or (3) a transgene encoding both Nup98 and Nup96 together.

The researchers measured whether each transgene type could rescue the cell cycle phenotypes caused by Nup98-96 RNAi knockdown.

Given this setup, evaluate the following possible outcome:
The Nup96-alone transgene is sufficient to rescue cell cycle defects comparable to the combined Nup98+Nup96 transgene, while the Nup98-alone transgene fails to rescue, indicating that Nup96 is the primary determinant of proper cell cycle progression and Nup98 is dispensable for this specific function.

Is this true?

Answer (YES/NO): NO